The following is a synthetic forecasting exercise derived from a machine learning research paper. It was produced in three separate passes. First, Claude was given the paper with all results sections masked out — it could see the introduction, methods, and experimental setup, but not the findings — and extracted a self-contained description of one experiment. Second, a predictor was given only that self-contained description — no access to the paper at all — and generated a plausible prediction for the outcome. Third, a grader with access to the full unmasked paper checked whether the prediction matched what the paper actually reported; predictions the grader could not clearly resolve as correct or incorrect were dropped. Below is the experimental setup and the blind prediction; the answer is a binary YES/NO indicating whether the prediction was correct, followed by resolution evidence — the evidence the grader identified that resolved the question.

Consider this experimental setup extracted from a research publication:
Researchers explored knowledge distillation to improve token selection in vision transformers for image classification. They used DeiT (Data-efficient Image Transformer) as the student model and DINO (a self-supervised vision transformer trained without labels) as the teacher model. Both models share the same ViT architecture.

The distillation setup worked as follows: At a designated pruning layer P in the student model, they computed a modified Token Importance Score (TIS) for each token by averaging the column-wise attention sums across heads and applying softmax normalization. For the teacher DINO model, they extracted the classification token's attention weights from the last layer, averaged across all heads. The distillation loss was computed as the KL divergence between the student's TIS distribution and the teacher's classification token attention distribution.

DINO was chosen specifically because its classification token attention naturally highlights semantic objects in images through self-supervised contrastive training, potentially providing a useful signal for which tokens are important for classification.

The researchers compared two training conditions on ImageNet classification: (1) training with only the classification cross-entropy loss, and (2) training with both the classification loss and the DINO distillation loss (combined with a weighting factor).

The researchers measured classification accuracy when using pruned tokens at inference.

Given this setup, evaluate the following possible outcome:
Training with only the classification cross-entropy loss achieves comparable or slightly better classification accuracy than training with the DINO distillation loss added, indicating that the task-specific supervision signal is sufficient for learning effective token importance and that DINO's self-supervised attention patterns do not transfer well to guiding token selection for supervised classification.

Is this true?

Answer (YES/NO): NO